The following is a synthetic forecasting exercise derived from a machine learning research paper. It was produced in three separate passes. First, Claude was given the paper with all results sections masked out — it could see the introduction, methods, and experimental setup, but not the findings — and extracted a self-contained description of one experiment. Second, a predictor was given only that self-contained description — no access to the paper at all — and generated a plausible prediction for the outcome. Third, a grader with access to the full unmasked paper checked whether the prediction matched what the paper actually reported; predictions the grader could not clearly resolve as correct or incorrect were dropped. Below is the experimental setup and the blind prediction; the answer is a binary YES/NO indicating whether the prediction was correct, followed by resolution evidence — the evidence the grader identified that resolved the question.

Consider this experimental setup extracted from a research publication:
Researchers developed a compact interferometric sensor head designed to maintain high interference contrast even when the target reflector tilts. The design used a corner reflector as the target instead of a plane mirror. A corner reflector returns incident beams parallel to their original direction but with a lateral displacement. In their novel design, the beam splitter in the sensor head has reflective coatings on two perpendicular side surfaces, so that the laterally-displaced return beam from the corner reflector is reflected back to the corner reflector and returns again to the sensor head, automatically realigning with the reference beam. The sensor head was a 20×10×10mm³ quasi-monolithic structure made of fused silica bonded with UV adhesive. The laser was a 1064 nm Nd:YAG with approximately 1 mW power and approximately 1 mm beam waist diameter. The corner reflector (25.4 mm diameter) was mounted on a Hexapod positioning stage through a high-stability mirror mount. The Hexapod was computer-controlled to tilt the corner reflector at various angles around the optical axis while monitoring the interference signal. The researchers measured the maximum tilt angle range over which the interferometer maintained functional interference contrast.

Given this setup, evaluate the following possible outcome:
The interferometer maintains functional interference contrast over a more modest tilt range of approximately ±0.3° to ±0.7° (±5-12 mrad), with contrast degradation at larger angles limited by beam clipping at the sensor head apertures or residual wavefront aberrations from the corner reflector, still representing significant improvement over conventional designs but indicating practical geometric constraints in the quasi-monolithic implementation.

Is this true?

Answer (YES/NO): NO